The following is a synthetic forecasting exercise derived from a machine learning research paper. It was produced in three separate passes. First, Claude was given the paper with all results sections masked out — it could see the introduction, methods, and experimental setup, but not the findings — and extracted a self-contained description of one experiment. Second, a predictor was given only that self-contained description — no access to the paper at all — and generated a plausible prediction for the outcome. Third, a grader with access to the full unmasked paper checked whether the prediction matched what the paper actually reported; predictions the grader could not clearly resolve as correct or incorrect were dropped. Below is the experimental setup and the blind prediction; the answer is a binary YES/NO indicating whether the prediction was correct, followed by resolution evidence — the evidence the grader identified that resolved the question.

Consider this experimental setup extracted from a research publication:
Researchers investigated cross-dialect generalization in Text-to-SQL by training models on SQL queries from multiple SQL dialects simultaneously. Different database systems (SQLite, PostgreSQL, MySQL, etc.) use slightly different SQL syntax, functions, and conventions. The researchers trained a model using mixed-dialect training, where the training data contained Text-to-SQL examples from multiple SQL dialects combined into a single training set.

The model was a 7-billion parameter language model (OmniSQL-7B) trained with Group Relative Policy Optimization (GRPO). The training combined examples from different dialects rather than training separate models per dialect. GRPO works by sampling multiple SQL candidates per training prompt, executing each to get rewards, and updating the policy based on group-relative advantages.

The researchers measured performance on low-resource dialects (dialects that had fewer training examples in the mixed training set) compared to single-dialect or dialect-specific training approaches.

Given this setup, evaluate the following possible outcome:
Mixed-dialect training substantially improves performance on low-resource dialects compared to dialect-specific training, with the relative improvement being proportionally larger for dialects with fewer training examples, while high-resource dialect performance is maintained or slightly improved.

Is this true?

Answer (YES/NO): YES